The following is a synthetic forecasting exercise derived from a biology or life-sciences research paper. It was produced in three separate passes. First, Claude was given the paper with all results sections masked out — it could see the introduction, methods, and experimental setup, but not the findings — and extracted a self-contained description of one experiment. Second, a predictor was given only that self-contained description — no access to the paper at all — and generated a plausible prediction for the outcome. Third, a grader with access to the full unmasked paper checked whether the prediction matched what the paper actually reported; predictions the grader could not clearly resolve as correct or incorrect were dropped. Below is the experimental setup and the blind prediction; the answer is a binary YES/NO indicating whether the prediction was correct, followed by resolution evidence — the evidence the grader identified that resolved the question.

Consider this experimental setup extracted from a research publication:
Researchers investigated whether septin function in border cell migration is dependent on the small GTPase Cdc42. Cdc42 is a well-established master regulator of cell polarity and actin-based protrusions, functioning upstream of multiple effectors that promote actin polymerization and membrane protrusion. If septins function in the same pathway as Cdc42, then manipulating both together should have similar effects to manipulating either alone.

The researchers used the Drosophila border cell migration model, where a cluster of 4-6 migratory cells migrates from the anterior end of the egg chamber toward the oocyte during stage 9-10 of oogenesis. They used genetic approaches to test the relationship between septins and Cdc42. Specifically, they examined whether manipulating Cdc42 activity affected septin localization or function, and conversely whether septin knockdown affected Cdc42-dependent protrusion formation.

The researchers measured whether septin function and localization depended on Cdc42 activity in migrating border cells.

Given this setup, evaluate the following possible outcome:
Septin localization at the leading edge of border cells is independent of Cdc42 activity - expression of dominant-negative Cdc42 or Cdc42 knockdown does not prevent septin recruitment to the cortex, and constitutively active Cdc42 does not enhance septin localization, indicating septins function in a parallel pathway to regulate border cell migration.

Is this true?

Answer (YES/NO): YES